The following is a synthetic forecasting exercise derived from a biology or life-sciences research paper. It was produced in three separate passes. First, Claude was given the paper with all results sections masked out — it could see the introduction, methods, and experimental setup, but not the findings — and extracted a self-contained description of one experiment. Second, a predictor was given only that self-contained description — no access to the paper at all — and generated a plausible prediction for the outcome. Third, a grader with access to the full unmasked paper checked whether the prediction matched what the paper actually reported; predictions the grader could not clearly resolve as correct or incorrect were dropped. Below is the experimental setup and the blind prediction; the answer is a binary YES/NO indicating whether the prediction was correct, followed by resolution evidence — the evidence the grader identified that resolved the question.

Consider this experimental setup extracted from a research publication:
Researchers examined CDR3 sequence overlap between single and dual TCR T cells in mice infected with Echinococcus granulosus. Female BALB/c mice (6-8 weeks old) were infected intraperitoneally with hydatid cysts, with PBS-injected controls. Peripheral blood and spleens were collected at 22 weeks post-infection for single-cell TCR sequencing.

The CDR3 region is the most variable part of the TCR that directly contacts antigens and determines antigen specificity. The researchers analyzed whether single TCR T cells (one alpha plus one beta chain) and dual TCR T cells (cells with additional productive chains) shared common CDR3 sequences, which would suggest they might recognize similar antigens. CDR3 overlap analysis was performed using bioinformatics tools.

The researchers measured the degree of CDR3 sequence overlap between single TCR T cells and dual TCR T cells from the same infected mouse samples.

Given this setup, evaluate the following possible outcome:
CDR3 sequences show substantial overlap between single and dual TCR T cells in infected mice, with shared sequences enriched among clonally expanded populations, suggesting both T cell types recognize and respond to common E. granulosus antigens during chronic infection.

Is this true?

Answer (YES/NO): NO